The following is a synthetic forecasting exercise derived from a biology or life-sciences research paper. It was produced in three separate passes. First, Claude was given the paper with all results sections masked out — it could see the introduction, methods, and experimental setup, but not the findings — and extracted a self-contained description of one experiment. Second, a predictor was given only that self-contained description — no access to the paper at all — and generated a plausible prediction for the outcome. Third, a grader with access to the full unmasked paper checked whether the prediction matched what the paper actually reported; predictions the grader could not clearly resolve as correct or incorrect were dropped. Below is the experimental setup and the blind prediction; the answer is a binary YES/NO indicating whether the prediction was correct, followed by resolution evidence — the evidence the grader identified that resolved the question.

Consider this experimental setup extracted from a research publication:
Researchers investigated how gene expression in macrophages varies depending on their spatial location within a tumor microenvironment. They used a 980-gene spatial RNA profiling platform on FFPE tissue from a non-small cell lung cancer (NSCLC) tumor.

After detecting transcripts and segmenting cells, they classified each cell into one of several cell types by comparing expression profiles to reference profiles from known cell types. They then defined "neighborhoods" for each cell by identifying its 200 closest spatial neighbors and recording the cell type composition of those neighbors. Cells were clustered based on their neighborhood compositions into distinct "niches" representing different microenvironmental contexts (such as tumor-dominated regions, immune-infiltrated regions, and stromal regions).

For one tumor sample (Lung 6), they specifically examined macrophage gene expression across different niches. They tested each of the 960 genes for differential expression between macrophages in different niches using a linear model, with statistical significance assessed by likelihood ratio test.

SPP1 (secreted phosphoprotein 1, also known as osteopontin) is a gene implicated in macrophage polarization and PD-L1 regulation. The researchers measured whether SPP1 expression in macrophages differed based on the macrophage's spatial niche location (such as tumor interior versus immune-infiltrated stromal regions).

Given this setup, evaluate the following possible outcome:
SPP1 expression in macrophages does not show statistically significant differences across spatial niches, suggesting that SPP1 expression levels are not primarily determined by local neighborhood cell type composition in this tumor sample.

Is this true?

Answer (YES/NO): NO